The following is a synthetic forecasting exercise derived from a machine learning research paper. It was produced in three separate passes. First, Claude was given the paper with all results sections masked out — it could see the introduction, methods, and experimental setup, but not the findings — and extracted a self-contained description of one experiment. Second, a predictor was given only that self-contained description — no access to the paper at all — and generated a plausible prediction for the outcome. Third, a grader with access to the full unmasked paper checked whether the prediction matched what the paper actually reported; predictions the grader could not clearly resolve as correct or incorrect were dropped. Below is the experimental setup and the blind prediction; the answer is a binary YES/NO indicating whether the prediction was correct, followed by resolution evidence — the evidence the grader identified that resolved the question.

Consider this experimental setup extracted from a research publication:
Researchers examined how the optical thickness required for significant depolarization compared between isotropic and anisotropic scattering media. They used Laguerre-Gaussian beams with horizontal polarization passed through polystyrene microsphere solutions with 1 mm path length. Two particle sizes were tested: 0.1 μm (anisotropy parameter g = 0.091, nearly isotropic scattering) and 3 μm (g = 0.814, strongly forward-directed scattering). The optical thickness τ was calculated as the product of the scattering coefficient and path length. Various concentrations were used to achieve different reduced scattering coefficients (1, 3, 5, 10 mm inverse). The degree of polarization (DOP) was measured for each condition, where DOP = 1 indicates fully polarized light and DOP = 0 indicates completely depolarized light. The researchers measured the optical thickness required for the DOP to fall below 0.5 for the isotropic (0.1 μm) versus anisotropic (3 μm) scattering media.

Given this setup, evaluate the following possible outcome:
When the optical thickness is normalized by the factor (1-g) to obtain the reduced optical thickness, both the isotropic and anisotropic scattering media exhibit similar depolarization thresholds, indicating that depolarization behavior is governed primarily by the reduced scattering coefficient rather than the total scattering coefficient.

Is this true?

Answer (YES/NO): NO